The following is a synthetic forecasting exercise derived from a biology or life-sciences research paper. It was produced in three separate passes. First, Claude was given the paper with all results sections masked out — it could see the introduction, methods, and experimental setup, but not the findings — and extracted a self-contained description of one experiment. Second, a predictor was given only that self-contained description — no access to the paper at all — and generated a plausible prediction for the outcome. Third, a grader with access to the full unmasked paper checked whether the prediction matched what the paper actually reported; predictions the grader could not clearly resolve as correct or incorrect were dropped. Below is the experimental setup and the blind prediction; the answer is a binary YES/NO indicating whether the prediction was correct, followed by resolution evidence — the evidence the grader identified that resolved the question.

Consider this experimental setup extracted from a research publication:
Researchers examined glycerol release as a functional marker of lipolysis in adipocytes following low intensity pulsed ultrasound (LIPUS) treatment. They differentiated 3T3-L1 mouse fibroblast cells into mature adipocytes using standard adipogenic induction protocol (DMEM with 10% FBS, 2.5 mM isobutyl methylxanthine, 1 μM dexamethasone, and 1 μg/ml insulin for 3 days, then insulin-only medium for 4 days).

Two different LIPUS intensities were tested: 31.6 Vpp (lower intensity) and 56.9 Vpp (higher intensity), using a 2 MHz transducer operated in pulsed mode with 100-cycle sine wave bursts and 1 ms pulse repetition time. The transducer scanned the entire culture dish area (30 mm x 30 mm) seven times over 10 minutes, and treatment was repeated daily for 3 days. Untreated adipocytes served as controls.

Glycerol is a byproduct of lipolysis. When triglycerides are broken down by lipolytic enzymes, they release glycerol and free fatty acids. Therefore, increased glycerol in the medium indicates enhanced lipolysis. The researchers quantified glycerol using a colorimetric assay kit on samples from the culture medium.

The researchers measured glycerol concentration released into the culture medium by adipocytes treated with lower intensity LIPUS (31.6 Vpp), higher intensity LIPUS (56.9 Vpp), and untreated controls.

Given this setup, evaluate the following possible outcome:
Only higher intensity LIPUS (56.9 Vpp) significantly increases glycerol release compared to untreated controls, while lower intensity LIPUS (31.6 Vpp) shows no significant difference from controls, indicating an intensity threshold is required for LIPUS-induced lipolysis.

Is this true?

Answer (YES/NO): NO